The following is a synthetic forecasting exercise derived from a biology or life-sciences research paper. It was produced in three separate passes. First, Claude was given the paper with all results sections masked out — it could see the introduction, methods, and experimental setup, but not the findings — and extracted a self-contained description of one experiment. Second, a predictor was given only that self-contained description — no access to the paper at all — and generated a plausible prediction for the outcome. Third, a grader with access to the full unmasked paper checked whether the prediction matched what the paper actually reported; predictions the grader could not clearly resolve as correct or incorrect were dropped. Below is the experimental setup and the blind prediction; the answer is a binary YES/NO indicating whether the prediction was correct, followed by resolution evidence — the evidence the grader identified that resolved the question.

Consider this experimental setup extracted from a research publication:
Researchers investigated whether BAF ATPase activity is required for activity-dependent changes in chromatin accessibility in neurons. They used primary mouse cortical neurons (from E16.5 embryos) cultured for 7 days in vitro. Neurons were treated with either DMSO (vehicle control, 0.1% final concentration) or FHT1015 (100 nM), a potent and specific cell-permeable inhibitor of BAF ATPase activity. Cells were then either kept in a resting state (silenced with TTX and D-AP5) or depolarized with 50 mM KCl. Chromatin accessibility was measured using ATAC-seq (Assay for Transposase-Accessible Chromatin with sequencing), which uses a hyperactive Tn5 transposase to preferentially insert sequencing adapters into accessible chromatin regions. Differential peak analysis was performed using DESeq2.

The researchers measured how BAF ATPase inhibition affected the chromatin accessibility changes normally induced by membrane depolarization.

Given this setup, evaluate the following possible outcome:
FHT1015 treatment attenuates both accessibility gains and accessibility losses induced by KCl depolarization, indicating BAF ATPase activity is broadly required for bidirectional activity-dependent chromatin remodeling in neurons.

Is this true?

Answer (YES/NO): NO